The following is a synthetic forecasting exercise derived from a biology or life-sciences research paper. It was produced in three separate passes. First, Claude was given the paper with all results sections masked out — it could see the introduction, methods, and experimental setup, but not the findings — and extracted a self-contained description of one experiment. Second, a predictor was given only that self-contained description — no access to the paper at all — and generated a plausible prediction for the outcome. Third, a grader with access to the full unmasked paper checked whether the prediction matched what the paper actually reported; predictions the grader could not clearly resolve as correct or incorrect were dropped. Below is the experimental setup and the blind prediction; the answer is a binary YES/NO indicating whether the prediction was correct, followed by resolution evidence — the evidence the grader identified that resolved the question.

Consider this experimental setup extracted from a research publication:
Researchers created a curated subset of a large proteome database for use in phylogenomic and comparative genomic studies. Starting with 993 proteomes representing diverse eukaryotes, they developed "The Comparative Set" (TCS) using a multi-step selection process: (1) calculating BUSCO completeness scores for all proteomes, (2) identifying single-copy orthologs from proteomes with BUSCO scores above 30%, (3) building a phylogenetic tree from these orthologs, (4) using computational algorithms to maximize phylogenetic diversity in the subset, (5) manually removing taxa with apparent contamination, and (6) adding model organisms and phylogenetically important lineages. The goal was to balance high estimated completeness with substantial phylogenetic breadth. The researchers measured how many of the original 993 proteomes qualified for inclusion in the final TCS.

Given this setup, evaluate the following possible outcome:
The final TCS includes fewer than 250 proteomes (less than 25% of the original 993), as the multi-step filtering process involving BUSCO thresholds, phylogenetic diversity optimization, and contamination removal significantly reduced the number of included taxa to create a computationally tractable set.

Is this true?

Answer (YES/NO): YES